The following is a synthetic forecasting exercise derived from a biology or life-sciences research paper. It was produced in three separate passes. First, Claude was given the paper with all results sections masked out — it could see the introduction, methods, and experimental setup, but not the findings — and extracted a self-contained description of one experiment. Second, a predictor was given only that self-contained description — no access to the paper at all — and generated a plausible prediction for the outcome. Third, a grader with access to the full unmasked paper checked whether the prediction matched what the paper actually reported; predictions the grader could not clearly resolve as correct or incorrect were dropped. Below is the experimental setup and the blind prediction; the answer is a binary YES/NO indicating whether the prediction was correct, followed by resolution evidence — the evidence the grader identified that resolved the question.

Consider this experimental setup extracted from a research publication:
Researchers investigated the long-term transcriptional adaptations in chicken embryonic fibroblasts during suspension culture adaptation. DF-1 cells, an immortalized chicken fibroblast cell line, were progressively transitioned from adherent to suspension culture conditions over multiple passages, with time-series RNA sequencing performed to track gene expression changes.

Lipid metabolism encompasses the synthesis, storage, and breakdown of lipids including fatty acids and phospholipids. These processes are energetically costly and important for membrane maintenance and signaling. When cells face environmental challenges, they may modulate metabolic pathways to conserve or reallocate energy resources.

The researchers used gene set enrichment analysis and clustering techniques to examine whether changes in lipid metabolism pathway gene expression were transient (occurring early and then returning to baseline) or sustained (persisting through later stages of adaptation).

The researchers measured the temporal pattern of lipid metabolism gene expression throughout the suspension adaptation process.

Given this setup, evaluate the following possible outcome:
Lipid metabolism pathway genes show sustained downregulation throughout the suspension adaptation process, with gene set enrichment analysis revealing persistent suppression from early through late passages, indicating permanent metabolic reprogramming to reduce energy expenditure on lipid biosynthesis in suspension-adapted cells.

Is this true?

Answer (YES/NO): YES